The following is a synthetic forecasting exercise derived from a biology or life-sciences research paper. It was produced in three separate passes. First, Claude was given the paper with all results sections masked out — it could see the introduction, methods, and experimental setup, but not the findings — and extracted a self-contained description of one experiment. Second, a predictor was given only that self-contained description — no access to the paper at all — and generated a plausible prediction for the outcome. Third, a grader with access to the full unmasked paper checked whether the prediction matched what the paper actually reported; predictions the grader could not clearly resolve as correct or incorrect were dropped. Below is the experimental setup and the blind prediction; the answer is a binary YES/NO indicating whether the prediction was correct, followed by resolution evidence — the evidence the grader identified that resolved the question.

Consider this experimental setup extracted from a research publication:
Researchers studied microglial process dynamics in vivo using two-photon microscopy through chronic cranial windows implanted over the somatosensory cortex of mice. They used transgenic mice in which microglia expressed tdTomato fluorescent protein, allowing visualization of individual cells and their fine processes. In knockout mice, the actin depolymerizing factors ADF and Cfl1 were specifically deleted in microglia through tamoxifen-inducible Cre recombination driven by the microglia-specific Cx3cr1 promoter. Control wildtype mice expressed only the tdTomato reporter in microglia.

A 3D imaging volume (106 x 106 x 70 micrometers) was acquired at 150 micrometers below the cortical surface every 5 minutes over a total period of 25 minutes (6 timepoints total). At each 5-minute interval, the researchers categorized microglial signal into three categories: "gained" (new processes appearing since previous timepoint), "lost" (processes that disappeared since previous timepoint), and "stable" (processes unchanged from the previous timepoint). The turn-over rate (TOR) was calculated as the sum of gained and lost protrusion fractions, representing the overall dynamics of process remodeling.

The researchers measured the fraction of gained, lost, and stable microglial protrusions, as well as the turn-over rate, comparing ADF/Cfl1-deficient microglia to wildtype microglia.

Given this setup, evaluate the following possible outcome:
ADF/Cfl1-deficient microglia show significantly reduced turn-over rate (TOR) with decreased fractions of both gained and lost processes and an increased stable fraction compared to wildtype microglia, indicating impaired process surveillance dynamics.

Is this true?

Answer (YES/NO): YES